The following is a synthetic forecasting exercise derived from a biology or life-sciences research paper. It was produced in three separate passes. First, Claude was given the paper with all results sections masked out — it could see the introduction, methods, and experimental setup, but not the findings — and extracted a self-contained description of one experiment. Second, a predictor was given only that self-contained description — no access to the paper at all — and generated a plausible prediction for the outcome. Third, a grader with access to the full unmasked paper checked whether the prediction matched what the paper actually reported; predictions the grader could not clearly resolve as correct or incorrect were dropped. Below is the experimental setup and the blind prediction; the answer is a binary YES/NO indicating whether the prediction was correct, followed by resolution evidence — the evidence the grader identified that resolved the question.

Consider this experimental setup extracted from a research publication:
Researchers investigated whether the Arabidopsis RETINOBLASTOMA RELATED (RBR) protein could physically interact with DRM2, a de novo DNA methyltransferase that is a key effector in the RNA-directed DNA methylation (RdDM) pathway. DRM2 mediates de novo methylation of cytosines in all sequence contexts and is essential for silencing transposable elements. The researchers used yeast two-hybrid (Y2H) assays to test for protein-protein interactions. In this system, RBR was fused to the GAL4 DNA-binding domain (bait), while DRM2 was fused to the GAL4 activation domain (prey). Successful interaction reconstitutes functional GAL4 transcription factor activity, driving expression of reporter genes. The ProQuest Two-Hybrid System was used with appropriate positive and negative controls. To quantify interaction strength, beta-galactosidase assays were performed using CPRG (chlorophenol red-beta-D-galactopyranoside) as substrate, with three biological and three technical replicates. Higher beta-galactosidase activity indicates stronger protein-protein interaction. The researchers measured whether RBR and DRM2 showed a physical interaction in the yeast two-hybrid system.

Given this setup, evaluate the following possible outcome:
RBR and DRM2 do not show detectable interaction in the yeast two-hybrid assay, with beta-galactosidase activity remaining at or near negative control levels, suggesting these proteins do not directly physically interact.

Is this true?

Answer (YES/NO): NO